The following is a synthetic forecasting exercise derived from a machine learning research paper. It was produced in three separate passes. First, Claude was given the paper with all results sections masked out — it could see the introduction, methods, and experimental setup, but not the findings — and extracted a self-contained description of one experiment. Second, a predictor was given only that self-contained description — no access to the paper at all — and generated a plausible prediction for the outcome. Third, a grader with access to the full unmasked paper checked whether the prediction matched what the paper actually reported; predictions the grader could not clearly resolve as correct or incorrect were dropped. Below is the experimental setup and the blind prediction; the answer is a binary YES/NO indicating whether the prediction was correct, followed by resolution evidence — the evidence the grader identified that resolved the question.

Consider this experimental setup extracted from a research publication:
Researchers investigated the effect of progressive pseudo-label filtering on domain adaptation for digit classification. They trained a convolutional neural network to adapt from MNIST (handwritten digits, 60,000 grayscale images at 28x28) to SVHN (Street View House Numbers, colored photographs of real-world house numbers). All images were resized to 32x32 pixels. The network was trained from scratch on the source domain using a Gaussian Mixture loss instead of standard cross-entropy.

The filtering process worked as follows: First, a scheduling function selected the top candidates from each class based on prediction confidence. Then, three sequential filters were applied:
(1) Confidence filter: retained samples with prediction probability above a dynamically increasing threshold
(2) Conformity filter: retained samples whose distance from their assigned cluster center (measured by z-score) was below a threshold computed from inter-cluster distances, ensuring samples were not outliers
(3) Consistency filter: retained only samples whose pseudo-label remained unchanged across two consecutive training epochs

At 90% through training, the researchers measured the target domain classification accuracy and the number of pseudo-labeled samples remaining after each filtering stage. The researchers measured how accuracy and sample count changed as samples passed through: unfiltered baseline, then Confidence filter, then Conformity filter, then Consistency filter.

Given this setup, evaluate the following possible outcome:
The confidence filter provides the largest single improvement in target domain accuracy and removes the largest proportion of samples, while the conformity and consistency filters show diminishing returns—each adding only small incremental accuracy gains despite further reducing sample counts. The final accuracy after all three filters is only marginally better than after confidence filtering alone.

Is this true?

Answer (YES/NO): NO